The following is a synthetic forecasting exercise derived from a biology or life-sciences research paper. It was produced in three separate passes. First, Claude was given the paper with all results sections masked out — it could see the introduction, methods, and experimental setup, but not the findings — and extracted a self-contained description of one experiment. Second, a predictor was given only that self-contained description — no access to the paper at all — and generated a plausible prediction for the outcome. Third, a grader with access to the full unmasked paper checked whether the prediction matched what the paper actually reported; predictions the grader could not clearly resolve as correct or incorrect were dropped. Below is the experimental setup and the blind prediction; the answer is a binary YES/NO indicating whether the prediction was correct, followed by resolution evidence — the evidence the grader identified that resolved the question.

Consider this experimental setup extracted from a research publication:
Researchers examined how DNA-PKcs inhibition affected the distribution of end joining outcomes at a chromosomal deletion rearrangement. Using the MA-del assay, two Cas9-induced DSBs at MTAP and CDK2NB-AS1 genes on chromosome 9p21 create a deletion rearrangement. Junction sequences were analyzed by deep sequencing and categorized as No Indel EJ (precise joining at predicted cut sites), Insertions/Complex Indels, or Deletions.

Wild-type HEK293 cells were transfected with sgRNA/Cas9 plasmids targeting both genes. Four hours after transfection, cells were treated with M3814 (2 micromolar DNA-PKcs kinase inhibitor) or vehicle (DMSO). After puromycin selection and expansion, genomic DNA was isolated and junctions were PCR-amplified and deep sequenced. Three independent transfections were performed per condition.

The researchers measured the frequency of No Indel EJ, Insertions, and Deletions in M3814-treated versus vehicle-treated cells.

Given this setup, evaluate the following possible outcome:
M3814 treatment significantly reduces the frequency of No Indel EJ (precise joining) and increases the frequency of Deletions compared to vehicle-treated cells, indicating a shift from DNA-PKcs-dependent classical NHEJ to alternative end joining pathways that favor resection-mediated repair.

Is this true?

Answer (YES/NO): YES